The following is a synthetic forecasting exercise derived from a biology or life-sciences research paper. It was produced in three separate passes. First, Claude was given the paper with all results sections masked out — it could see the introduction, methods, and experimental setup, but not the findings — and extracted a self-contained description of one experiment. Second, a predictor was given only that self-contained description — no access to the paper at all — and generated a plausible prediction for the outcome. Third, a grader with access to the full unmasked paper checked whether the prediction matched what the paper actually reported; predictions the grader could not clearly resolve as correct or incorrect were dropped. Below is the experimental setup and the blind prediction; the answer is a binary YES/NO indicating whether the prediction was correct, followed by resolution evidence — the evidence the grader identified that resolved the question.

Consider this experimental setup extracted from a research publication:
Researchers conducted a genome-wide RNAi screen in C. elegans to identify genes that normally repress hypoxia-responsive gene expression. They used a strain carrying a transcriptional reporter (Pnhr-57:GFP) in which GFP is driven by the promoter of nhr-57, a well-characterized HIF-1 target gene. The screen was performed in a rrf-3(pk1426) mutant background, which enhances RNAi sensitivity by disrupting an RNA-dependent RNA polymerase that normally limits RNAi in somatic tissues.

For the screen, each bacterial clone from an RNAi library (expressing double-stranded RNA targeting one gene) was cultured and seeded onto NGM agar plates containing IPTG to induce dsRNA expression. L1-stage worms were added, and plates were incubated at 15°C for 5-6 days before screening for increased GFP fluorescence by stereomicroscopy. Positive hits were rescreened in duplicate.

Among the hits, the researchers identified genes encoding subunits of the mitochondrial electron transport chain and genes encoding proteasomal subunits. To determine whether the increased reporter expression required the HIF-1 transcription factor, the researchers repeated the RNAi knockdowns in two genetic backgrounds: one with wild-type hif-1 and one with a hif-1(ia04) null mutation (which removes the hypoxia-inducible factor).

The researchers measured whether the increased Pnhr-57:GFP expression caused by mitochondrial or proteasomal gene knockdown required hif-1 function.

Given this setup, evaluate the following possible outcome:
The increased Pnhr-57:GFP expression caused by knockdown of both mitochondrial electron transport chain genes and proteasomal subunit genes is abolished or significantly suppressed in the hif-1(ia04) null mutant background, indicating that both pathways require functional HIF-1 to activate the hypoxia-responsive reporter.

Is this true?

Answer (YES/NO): NO